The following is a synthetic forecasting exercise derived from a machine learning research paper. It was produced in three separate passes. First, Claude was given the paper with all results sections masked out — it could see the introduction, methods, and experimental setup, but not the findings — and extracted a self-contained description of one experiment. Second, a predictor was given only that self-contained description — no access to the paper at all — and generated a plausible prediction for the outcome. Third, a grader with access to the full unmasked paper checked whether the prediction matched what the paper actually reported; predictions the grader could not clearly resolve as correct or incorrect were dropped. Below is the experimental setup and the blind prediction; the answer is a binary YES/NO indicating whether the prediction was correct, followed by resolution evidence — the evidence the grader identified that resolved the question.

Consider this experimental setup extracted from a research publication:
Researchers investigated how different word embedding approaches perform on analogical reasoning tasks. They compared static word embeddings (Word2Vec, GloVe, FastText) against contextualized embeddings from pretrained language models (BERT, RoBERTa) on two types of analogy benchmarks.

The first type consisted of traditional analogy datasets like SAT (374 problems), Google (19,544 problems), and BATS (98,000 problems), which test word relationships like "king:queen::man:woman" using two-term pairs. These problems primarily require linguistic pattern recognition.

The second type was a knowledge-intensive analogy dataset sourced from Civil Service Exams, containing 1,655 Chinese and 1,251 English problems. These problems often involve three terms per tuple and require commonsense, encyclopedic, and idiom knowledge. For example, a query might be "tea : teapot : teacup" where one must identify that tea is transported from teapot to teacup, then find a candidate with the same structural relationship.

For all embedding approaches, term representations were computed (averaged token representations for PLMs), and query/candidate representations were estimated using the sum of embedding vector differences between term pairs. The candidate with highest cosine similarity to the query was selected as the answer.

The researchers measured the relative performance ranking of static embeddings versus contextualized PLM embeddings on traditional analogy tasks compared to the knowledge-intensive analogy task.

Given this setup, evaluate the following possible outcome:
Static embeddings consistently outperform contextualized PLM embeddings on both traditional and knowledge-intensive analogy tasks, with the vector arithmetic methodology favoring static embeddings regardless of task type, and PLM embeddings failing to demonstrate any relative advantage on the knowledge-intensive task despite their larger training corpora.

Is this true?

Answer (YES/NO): NO